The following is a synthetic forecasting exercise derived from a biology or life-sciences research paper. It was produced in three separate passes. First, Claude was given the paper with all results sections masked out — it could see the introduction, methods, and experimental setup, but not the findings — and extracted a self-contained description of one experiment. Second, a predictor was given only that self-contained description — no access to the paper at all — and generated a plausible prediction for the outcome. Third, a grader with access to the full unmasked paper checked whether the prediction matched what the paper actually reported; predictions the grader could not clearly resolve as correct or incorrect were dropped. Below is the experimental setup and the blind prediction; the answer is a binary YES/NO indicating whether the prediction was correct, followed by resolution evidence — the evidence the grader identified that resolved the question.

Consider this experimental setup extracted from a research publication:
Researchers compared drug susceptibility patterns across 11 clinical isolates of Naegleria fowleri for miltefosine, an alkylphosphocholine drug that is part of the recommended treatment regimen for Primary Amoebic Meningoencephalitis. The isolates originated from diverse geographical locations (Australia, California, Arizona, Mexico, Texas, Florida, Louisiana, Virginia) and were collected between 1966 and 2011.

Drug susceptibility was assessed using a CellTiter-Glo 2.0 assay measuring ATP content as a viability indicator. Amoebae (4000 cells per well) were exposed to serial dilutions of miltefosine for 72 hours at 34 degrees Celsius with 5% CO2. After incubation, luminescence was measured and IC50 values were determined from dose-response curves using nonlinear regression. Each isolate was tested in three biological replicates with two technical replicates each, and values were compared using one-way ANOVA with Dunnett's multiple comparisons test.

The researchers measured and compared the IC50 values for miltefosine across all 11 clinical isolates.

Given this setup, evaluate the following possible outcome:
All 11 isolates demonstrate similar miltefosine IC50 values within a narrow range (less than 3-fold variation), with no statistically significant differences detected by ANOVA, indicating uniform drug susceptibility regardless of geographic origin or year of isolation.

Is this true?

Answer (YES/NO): NO